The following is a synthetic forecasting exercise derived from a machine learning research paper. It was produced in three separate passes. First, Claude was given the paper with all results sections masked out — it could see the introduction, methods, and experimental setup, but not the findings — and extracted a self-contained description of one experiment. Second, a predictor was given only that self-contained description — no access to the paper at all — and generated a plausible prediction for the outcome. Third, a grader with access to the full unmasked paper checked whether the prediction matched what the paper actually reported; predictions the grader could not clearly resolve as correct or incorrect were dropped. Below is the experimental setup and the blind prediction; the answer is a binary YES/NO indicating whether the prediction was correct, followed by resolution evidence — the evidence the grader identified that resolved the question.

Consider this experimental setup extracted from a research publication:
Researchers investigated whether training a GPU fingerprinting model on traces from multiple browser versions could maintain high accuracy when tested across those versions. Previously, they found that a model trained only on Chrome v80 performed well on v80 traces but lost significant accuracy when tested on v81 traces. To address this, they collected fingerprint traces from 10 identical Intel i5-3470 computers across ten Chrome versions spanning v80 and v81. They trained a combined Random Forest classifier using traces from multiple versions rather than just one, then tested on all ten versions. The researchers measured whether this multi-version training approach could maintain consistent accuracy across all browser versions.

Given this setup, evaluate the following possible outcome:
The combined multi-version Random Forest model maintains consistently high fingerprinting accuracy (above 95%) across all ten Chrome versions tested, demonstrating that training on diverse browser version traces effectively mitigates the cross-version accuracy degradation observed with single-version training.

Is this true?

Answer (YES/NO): NO